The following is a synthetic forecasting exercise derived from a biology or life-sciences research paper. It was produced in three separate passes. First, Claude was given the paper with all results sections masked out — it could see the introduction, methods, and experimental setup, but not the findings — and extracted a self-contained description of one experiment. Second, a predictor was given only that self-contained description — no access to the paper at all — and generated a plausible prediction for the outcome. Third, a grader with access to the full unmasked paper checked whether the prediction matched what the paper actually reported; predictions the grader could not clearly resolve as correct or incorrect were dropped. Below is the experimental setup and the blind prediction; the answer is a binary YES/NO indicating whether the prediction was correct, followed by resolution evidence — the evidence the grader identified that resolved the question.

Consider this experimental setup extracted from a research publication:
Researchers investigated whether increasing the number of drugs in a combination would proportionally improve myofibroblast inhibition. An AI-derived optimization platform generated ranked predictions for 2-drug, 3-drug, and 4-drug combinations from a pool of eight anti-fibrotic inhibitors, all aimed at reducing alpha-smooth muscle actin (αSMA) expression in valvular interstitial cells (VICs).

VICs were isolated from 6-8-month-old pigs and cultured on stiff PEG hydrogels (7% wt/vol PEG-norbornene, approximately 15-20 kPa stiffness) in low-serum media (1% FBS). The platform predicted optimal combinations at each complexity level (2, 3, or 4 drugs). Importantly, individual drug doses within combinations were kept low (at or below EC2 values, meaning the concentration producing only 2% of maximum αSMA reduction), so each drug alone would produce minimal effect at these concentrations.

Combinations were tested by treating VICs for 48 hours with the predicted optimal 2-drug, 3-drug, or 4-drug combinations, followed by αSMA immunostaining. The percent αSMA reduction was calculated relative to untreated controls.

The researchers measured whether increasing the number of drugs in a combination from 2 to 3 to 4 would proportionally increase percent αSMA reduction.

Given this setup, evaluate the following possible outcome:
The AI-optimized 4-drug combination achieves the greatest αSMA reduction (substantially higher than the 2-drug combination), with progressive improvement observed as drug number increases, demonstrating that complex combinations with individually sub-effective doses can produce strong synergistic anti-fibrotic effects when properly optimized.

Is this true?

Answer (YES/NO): NO